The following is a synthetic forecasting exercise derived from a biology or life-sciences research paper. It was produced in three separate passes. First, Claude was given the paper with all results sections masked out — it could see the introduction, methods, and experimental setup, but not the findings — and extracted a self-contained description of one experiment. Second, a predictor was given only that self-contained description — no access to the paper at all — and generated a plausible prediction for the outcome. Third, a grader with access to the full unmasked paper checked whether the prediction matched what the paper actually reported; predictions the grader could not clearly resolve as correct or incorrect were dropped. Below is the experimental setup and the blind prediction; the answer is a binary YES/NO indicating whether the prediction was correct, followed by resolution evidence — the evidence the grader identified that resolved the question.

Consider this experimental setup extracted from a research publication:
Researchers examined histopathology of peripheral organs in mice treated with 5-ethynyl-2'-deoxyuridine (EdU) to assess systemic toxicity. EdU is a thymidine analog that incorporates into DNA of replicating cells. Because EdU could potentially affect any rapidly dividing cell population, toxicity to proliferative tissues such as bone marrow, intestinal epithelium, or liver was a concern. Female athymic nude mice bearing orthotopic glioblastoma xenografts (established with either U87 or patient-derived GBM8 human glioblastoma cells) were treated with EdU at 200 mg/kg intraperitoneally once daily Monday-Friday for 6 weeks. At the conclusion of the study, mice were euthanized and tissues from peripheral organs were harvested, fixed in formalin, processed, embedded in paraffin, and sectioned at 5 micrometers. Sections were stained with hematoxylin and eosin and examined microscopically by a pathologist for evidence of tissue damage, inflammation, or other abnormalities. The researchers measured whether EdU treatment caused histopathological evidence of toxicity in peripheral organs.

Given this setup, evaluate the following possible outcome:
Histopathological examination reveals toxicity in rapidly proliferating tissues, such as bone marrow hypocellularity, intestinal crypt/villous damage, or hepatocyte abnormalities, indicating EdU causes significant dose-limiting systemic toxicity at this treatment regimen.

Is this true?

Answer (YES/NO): NO